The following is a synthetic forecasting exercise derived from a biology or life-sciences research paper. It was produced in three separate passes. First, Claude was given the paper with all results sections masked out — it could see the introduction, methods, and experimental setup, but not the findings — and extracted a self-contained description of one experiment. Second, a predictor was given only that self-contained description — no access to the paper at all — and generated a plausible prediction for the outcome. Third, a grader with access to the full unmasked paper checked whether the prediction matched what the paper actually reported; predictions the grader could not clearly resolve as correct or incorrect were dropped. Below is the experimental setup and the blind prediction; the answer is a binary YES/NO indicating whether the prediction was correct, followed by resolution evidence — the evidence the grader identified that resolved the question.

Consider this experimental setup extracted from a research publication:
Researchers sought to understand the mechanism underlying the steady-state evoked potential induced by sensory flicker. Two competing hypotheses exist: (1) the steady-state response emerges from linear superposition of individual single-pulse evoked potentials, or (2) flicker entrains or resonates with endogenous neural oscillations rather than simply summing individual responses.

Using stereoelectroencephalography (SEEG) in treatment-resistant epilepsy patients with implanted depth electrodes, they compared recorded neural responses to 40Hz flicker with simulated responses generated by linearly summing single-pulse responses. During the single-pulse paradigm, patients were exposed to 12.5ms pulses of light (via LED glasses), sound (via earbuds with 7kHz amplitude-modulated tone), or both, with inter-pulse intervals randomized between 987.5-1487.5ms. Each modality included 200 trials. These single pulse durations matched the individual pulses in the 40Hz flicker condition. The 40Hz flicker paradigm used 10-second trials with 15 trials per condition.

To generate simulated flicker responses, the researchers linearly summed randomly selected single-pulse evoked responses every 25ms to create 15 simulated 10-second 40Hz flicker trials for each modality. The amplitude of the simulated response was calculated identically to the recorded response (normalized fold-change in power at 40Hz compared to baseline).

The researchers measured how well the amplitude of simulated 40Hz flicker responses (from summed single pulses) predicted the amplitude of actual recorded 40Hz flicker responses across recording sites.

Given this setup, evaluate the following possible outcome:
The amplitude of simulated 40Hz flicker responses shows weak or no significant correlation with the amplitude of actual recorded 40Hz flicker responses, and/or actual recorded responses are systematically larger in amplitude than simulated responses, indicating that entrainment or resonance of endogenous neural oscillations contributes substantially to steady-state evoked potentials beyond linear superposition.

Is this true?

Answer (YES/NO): YES